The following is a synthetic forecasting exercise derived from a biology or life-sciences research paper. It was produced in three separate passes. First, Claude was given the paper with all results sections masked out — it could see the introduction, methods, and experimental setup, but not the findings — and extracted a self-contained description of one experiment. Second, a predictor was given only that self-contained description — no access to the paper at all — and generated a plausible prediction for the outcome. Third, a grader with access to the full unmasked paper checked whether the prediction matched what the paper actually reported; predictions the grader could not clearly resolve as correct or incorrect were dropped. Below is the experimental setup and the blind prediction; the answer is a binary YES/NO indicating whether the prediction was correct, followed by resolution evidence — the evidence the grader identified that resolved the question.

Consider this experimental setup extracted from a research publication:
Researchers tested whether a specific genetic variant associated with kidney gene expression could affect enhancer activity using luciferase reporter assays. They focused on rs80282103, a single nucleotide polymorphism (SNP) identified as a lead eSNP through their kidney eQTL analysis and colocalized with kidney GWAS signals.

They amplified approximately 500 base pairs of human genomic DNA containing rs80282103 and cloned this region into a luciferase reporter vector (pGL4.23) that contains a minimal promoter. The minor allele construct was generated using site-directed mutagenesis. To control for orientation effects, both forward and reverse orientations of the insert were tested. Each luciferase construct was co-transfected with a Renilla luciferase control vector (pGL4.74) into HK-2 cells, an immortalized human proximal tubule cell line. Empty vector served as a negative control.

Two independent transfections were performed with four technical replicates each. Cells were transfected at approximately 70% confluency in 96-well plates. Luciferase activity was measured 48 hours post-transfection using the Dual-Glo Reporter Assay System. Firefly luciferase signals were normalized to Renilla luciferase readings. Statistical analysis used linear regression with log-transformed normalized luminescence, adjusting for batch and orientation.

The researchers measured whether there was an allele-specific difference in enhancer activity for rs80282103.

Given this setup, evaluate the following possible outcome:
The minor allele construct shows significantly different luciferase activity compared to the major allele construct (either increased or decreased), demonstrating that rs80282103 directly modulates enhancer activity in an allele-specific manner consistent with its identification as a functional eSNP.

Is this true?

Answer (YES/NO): YES